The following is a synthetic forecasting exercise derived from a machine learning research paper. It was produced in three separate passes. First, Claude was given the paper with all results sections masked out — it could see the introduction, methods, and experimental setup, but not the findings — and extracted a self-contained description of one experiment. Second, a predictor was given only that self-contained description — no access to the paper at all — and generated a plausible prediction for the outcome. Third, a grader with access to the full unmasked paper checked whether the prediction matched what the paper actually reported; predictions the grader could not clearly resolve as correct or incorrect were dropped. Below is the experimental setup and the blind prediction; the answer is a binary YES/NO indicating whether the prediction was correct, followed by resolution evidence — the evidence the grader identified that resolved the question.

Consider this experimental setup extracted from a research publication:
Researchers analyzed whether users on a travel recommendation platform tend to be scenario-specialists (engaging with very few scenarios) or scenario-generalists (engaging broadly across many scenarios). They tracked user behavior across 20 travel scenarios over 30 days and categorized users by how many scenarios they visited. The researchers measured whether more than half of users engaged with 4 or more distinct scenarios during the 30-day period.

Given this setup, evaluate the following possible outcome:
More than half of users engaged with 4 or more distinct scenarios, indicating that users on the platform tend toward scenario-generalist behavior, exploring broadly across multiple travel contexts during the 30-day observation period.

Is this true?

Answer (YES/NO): YES